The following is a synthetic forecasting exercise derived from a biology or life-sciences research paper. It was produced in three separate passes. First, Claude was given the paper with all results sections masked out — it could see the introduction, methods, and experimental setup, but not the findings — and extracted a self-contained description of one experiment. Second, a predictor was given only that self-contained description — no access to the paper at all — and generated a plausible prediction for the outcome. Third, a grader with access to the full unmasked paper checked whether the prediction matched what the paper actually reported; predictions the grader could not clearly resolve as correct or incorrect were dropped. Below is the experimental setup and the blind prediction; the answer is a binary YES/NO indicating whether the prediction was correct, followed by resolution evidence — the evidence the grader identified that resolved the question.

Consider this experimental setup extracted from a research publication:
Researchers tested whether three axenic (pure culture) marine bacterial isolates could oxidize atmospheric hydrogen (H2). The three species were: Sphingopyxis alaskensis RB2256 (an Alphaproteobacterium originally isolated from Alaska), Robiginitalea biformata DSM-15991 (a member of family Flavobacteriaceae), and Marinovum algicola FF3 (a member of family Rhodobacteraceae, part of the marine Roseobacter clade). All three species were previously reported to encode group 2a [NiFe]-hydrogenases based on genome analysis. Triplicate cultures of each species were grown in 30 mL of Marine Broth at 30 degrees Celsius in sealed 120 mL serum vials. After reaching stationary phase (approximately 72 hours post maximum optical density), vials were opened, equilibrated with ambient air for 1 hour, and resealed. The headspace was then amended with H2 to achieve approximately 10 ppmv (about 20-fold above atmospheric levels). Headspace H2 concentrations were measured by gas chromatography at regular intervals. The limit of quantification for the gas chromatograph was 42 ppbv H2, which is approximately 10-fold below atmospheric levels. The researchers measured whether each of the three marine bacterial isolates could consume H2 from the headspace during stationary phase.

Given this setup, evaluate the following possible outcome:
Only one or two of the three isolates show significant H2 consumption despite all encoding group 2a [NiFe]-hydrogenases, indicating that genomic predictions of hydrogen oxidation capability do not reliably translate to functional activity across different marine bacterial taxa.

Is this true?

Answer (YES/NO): NO